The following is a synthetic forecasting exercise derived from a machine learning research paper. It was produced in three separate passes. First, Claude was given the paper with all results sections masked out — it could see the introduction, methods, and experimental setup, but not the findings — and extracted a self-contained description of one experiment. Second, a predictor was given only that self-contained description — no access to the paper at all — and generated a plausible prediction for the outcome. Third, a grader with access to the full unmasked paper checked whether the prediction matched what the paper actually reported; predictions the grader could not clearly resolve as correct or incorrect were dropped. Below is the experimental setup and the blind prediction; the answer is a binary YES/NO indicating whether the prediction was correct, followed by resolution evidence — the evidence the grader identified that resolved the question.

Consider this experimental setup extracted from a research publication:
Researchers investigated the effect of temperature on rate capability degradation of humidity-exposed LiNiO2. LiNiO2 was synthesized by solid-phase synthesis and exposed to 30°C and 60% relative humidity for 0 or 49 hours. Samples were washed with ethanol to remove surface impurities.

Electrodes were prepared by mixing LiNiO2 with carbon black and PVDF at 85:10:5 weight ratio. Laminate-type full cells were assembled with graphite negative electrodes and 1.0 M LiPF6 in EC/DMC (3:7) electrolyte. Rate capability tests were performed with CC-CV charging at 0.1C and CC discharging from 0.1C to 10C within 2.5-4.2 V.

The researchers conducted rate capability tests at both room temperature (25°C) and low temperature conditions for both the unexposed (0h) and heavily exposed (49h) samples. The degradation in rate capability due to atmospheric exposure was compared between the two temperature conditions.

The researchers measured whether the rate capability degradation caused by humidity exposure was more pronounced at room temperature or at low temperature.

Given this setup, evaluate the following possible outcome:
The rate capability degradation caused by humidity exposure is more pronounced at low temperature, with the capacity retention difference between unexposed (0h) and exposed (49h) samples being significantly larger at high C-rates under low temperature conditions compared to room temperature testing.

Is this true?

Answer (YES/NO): YES